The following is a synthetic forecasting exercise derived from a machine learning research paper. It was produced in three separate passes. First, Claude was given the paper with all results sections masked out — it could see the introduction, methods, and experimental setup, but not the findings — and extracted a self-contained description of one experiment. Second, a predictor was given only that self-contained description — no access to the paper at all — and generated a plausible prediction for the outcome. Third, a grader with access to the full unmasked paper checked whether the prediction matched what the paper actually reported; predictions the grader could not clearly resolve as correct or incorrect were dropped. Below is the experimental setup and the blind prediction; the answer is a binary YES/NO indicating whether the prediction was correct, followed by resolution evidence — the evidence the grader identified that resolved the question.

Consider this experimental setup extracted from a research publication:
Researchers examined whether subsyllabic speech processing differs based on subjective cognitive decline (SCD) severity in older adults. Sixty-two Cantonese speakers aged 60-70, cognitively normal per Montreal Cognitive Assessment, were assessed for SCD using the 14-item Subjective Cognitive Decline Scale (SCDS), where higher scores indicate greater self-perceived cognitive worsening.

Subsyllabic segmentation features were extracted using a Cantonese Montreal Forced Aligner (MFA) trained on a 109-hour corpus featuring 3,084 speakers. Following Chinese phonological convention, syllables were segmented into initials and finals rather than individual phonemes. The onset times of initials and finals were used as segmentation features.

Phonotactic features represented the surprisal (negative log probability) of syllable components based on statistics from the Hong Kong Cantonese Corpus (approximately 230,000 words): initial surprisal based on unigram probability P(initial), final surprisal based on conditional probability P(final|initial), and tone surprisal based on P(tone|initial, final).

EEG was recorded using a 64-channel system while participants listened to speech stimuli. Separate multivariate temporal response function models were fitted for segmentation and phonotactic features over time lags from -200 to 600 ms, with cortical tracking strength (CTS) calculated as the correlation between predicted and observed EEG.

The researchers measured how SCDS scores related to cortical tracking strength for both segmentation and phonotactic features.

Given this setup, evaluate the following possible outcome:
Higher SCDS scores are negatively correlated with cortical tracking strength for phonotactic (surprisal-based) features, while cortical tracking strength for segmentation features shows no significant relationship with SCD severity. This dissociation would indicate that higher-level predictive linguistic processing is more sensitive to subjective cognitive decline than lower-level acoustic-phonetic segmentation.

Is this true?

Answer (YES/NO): NO